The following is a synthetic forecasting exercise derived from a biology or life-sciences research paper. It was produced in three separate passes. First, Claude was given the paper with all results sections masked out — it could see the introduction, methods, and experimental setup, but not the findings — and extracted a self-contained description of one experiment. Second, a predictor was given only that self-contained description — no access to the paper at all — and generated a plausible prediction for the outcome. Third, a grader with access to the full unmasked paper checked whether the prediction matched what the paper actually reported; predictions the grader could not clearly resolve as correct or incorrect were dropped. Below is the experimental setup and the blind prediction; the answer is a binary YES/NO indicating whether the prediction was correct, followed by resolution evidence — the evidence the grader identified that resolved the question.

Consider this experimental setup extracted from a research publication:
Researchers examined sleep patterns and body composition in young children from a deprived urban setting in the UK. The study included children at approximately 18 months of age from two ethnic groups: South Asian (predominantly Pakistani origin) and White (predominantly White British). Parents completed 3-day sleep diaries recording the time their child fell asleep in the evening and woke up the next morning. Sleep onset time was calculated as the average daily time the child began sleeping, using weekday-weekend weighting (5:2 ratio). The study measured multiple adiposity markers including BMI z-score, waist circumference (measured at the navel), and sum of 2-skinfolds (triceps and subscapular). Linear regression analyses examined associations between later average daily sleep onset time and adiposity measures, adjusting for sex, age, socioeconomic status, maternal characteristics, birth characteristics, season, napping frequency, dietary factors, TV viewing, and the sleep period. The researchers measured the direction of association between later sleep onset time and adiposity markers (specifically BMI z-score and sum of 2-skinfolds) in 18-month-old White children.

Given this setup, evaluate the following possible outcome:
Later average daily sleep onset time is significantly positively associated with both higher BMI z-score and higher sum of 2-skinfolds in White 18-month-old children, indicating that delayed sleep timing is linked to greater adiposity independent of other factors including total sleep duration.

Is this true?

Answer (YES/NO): NO